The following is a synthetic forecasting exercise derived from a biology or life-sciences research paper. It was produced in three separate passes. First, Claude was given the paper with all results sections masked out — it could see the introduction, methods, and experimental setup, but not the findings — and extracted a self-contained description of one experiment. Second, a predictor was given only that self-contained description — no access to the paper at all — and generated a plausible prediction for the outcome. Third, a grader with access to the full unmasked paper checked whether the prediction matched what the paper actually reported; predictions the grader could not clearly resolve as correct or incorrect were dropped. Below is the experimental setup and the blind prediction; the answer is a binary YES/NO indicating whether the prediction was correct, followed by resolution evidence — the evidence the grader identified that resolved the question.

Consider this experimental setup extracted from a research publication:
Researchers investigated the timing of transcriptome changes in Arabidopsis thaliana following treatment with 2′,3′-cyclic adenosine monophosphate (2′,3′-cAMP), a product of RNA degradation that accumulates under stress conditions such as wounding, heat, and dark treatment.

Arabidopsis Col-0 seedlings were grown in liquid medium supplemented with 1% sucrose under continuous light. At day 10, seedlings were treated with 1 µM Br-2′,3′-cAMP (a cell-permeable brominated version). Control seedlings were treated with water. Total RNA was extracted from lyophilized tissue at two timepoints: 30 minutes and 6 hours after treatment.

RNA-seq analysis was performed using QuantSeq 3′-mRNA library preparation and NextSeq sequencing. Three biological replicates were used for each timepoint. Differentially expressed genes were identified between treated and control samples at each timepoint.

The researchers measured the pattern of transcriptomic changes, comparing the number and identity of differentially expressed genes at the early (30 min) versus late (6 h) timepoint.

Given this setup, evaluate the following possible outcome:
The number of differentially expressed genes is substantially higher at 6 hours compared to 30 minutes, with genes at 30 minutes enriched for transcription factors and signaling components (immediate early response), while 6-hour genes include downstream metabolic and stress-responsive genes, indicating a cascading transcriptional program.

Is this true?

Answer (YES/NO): NO